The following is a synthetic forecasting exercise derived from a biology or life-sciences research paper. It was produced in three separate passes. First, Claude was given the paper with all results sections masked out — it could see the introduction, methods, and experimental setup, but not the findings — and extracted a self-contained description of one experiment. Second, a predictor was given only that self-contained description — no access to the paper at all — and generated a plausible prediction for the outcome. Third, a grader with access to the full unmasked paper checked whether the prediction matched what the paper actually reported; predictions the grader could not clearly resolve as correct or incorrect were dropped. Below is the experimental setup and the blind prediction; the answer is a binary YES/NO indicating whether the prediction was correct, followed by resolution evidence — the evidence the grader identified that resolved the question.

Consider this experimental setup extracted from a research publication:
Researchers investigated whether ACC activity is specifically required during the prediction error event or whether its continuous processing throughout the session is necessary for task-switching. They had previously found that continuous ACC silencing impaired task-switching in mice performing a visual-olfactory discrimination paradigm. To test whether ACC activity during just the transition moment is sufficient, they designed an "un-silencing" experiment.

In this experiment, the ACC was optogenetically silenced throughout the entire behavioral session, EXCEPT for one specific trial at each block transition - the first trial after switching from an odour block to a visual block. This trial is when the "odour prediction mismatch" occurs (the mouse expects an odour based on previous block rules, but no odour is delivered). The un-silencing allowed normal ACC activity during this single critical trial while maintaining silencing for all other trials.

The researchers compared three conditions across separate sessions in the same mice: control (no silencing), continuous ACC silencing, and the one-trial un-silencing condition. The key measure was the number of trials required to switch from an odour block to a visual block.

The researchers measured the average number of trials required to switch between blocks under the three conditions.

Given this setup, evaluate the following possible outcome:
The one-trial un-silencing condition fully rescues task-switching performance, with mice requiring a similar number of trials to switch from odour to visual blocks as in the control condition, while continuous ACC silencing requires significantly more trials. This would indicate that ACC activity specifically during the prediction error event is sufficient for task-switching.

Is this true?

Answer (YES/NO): NO